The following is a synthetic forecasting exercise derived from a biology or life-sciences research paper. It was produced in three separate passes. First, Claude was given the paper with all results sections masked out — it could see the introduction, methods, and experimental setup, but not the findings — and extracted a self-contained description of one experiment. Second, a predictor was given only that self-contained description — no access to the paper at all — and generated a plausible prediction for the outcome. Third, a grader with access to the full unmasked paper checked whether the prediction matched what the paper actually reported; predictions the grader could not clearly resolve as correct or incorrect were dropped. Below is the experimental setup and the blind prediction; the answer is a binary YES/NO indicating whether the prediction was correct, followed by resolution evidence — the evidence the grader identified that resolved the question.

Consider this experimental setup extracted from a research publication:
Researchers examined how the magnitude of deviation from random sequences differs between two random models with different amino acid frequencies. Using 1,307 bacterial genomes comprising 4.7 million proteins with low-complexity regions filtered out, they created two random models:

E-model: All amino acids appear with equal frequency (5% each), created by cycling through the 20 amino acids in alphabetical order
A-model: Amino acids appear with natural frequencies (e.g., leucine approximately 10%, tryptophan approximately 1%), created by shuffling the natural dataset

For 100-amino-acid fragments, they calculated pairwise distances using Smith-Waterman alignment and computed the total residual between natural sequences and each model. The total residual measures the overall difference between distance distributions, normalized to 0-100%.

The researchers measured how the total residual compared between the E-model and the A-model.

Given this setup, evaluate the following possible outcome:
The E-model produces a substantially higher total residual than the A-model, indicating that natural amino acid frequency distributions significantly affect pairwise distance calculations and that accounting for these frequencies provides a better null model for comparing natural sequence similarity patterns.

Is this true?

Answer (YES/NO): YES